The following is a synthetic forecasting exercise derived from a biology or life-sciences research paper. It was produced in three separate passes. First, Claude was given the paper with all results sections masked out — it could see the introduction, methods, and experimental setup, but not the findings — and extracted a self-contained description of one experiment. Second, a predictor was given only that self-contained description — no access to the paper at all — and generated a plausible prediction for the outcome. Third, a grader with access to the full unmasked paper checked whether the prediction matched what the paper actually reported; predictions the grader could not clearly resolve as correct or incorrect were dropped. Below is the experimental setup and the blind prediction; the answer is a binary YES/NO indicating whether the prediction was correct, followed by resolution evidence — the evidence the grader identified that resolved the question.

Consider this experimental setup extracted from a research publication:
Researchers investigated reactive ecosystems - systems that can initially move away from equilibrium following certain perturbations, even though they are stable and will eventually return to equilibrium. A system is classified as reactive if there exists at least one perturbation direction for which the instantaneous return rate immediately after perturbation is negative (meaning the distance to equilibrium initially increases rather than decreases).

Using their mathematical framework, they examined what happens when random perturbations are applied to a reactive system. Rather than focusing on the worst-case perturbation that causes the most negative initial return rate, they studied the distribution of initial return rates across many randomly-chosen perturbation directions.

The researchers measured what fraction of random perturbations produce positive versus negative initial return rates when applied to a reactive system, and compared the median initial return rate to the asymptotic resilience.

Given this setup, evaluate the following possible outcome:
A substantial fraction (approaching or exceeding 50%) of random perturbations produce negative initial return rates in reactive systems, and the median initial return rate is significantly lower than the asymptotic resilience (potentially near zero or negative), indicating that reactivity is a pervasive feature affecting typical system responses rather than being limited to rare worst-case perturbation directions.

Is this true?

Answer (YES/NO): NO